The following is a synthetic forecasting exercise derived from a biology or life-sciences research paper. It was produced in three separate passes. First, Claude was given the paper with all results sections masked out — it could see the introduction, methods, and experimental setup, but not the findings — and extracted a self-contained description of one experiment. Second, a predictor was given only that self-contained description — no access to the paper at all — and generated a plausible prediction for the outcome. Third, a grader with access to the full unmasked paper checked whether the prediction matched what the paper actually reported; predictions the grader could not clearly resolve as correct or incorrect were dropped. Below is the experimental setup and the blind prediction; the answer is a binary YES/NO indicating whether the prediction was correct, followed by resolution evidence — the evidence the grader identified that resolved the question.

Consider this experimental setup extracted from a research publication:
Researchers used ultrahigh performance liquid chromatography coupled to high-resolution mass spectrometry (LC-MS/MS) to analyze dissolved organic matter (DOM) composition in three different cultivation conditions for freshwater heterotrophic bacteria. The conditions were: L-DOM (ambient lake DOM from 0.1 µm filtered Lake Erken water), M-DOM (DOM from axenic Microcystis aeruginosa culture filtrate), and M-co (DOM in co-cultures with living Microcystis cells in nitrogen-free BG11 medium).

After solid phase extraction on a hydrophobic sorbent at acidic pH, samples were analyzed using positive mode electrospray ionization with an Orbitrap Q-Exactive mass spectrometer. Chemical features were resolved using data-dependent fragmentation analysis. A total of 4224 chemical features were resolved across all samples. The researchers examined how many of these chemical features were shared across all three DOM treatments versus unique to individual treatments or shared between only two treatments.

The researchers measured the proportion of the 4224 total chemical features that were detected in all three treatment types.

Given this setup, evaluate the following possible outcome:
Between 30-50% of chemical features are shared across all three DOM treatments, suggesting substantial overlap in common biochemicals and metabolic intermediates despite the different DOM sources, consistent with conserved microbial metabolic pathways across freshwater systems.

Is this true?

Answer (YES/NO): NO